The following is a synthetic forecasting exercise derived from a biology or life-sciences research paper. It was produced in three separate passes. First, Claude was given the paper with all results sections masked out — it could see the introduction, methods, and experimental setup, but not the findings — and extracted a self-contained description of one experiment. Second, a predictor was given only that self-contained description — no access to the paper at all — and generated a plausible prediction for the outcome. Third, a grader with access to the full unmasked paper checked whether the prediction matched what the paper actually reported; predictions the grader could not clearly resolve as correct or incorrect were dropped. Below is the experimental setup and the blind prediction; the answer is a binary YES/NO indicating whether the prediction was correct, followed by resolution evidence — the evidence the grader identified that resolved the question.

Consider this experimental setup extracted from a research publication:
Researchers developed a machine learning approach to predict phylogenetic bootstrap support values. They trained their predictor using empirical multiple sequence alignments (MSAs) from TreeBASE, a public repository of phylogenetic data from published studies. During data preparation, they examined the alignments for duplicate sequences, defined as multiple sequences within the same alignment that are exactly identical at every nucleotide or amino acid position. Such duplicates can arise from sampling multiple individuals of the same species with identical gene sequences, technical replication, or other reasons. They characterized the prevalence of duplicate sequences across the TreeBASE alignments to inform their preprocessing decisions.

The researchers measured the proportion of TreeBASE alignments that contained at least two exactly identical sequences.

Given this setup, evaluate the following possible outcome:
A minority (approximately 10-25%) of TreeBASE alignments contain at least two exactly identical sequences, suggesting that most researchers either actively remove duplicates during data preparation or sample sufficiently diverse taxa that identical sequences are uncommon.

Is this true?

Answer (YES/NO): NO